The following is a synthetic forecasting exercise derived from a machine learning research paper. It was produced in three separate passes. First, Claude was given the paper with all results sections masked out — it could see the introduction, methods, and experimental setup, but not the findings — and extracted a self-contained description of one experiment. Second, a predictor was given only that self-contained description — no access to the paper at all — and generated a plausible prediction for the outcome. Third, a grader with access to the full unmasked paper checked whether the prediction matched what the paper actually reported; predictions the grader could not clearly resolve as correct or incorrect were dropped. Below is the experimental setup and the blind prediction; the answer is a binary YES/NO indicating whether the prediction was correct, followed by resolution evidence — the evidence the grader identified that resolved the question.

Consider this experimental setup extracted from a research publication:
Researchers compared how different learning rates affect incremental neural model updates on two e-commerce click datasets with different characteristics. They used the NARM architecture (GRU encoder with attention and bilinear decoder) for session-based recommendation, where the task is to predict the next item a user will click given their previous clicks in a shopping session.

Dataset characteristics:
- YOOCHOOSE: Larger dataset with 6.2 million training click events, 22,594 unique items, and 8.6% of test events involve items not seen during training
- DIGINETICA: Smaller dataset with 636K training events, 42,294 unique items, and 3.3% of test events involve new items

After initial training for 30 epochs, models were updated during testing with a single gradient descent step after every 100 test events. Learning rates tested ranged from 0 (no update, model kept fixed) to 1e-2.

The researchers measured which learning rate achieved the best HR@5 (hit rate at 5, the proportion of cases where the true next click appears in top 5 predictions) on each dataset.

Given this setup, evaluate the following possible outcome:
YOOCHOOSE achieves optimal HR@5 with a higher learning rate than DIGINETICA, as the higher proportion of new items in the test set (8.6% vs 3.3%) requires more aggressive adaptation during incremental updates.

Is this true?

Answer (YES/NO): YES